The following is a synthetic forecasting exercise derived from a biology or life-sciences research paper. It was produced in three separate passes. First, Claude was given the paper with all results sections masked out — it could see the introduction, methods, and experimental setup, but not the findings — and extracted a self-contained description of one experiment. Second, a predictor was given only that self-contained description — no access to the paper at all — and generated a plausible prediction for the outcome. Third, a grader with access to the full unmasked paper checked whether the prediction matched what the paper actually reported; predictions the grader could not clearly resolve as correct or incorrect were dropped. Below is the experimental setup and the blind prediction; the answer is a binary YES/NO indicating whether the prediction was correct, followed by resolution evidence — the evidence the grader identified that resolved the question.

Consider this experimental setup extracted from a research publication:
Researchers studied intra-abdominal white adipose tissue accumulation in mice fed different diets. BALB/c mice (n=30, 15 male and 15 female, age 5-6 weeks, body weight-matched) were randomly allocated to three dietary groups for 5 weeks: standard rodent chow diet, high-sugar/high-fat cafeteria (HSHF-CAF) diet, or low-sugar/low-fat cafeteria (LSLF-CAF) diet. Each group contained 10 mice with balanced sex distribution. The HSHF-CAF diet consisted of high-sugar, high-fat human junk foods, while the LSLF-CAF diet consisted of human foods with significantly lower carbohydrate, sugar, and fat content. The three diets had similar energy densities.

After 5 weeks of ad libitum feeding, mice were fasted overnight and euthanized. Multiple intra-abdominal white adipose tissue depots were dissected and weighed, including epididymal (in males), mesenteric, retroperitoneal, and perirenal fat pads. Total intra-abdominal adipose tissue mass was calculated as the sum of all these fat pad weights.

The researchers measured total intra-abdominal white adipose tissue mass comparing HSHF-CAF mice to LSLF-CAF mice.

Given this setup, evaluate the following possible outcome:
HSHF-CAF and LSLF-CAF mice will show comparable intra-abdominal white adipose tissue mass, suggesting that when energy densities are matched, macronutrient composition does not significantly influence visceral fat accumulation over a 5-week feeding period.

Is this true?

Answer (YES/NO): YES